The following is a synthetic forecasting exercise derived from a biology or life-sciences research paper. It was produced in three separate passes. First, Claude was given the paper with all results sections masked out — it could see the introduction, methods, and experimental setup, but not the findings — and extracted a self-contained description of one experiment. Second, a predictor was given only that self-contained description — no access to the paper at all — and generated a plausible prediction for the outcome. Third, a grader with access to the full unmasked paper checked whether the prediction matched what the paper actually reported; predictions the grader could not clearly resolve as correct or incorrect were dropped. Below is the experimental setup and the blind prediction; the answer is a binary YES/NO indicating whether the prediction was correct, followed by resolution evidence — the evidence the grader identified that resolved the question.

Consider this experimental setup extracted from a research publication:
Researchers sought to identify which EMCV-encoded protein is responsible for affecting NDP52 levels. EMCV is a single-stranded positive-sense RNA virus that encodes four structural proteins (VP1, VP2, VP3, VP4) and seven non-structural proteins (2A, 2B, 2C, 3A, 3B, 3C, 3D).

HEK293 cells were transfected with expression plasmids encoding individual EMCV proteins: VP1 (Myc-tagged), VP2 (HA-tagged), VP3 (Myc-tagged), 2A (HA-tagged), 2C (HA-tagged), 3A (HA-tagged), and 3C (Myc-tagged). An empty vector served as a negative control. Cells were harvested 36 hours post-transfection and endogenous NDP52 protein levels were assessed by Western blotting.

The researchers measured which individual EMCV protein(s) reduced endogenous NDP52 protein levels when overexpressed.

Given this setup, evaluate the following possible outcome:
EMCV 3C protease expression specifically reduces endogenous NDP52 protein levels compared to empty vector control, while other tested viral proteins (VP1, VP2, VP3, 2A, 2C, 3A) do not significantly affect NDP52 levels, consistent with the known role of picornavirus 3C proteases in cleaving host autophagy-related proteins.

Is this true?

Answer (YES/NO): NO